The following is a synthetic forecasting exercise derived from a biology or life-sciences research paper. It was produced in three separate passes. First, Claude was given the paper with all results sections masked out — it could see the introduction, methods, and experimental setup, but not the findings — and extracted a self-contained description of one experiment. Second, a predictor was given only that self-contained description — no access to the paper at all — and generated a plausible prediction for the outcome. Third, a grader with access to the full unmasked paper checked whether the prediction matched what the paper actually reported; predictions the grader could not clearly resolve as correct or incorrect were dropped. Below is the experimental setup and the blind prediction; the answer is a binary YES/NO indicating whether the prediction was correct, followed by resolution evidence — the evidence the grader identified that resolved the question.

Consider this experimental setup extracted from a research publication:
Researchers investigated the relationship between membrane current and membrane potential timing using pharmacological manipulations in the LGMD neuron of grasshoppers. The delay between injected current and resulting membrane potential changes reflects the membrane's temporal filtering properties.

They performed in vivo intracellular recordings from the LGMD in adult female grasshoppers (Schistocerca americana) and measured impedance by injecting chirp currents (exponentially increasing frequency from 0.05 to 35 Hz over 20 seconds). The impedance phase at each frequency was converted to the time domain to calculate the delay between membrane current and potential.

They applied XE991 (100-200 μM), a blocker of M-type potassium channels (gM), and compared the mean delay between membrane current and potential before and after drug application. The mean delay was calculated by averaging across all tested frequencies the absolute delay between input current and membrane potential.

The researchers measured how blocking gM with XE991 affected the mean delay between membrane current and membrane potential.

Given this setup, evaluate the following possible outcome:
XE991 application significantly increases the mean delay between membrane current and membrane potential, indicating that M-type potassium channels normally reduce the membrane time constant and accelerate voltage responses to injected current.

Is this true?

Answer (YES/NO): YES